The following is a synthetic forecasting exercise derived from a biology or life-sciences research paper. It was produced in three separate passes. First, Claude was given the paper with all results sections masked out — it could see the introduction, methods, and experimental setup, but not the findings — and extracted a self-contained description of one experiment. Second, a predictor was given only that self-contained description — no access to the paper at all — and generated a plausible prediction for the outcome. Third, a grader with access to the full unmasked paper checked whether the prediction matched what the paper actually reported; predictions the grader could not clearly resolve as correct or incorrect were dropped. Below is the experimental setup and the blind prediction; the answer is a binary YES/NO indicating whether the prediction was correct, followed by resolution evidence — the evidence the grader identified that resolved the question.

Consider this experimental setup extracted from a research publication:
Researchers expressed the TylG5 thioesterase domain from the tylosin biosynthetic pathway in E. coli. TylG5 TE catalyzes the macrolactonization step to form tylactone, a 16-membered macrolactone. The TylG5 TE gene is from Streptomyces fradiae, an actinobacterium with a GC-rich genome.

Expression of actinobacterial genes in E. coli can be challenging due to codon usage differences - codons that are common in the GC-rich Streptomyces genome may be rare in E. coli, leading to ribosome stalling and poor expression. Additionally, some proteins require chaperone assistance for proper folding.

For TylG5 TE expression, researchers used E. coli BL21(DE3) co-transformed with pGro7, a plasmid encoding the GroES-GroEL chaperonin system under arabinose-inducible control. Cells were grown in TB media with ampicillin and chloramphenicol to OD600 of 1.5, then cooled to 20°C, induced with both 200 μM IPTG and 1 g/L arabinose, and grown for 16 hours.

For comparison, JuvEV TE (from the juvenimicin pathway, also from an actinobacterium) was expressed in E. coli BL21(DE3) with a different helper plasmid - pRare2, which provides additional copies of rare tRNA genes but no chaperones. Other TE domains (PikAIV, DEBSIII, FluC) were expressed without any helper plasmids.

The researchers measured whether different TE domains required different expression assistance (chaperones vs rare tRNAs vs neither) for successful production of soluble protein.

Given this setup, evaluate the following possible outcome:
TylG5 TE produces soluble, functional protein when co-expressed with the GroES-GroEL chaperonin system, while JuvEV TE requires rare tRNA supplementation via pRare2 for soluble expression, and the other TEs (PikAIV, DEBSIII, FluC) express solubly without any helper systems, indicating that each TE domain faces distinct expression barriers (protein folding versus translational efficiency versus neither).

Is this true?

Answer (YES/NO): NO